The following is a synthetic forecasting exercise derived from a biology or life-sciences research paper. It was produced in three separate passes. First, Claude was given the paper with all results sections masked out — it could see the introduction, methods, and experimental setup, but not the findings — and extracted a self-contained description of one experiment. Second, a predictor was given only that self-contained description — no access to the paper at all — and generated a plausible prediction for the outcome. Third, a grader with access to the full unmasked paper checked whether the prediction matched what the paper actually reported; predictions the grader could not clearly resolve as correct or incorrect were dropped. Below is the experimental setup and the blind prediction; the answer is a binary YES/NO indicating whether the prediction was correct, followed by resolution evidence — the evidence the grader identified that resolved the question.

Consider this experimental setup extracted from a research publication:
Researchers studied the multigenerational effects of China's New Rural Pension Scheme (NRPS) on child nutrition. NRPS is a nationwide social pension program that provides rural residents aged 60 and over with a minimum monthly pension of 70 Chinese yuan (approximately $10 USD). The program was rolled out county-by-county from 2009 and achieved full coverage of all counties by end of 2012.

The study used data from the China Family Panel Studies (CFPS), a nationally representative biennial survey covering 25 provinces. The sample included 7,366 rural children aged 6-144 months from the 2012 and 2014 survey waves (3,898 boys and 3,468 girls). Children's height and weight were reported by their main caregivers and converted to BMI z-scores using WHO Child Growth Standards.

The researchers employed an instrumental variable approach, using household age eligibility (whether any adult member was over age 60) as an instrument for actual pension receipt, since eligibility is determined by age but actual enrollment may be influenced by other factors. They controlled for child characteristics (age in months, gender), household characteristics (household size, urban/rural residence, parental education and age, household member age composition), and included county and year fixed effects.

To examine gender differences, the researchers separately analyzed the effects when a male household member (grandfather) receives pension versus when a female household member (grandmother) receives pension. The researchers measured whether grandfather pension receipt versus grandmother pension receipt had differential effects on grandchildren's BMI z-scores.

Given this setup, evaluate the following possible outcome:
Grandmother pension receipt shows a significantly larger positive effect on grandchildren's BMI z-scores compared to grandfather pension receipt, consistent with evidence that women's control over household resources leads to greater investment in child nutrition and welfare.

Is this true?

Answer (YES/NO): NO